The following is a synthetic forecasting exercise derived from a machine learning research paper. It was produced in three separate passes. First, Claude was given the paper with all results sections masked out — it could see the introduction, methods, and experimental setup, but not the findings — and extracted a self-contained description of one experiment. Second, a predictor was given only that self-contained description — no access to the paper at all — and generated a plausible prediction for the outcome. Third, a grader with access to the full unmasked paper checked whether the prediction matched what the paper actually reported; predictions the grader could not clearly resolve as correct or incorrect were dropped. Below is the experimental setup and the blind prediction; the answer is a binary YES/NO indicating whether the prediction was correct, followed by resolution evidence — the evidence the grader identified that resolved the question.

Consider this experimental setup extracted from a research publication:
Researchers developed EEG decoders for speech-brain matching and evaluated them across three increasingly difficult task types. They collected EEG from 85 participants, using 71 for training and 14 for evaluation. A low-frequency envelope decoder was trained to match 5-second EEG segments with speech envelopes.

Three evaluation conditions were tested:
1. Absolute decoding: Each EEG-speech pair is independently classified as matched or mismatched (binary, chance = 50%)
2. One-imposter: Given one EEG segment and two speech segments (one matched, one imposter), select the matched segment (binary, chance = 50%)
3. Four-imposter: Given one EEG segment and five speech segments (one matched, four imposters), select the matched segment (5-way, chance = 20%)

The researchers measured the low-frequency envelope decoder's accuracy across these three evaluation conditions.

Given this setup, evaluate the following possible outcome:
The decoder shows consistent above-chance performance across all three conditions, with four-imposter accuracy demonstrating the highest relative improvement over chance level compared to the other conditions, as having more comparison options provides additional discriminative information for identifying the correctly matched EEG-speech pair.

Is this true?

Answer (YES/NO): YES